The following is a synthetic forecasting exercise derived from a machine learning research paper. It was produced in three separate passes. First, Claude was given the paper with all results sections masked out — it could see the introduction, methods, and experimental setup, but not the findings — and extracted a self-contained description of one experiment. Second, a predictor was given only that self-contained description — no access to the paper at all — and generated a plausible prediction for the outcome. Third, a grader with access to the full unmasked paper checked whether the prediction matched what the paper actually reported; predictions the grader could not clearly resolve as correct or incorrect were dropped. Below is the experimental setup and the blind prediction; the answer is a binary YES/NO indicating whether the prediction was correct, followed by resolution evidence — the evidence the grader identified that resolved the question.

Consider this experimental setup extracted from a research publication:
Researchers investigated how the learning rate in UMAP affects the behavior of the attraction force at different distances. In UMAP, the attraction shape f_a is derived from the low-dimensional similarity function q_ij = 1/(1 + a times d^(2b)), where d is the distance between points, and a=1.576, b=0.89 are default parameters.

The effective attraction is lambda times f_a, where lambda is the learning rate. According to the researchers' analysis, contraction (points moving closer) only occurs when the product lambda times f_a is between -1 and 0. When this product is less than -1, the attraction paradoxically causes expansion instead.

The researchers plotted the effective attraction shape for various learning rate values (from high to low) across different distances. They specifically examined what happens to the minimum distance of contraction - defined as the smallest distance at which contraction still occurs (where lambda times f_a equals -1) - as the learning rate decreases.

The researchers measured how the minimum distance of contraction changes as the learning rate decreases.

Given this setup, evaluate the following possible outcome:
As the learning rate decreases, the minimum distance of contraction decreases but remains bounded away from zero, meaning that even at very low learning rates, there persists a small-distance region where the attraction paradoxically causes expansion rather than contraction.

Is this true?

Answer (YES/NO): NO